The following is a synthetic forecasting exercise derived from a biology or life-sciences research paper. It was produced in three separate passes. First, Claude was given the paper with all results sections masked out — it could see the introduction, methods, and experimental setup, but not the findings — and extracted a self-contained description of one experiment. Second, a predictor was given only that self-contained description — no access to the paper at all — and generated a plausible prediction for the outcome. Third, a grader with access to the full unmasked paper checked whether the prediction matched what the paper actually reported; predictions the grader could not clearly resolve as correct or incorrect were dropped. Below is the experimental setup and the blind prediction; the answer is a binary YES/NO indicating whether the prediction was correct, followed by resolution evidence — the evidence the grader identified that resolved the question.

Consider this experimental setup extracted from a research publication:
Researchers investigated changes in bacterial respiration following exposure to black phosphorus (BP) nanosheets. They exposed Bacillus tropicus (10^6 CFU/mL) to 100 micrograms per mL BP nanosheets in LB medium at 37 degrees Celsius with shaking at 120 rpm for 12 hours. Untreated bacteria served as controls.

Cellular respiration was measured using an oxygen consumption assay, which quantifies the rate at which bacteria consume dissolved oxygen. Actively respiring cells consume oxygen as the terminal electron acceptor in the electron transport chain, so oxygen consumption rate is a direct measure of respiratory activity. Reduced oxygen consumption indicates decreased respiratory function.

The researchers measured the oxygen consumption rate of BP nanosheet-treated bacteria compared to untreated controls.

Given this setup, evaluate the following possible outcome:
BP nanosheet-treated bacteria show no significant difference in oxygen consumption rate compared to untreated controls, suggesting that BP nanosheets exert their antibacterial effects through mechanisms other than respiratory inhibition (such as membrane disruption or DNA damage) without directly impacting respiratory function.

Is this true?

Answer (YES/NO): NO